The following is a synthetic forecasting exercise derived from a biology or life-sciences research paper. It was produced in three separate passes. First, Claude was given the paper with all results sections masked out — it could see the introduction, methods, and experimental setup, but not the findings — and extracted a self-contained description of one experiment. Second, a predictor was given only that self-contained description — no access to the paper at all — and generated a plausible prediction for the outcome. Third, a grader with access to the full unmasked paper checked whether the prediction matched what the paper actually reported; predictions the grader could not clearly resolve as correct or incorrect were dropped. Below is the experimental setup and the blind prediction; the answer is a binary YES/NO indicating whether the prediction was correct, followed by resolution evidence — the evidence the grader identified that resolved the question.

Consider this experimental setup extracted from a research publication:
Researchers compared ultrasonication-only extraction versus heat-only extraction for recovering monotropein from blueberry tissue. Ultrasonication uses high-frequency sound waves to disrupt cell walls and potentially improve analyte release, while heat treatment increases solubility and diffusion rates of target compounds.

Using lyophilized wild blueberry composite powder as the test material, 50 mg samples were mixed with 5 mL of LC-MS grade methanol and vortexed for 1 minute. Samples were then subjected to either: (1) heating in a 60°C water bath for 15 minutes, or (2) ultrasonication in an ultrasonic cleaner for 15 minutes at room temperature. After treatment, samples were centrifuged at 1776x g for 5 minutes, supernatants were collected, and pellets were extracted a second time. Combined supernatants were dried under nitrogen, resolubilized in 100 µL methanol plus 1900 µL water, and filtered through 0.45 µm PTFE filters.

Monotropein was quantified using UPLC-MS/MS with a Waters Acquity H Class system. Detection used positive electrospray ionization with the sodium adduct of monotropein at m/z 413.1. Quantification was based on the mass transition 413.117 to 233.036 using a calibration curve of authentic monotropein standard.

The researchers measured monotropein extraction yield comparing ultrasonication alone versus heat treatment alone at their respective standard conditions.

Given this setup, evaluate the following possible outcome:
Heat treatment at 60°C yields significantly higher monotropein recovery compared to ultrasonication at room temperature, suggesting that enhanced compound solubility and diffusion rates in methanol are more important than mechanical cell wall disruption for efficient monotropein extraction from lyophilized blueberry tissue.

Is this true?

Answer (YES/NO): NO